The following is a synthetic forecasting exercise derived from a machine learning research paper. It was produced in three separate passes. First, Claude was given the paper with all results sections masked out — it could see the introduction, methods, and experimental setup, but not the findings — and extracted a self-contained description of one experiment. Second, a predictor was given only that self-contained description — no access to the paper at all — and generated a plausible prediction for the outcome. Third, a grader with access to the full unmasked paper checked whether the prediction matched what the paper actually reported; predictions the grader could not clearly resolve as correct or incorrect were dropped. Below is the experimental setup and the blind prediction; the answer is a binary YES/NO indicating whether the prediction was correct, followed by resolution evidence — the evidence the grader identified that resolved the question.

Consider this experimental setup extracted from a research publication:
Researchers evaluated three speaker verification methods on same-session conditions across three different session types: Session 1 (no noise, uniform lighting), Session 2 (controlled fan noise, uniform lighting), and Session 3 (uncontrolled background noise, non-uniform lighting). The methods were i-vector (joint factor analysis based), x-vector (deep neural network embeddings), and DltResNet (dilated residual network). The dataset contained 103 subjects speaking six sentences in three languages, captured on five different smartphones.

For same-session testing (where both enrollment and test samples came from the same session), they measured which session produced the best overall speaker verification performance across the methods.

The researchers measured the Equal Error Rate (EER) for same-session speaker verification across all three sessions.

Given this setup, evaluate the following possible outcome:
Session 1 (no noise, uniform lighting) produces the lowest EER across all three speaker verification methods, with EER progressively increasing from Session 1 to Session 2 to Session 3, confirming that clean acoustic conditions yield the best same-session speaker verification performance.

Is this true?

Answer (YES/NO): NO